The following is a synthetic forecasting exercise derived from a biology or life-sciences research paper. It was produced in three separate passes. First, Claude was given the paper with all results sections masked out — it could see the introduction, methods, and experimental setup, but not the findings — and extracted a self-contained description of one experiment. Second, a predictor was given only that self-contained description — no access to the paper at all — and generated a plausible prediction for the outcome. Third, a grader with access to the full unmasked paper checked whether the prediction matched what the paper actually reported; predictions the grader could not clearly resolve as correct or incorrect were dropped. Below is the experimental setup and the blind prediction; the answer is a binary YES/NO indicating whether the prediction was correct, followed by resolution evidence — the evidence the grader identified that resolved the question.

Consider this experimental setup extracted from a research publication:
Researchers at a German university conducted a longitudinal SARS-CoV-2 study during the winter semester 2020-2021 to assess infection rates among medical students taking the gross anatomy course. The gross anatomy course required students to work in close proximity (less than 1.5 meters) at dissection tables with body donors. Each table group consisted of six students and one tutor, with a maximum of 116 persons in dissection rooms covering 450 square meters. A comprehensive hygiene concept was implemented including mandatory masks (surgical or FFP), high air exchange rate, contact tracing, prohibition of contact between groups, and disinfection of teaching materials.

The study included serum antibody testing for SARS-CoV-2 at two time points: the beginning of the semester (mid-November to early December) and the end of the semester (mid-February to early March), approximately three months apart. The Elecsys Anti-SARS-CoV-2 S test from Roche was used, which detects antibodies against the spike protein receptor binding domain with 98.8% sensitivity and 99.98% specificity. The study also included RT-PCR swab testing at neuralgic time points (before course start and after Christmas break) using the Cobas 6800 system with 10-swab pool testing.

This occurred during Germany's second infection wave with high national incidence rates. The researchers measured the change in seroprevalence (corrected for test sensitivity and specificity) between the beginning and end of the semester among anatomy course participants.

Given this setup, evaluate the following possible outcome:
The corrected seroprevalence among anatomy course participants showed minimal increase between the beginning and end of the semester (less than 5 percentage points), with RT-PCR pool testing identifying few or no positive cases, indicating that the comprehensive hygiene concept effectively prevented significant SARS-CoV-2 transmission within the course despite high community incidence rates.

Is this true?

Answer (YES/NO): YES